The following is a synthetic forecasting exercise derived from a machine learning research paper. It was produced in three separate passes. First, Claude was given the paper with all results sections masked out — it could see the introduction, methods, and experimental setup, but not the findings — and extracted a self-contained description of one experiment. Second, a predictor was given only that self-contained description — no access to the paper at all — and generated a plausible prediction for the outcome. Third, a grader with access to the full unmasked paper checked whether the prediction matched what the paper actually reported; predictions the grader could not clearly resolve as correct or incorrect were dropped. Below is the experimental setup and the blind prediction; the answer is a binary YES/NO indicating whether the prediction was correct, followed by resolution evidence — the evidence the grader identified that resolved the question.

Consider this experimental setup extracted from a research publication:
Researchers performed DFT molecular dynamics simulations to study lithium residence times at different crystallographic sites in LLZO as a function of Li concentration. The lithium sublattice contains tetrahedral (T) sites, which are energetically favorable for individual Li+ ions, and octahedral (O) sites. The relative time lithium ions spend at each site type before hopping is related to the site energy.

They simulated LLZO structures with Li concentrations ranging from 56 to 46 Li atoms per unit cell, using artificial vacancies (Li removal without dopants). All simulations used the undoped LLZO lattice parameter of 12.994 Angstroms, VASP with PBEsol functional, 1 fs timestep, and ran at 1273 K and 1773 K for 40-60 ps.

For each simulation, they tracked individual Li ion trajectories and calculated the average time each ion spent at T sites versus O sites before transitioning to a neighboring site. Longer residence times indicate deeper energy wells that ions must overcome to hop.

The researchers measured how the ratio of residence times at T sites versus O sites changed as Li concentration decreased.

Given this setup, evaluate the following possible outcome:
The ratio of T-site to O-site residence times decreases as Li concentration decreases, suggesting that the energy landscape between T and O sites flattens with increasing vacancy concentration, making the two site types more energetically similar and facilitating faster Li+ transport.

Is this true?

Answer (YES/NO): NO